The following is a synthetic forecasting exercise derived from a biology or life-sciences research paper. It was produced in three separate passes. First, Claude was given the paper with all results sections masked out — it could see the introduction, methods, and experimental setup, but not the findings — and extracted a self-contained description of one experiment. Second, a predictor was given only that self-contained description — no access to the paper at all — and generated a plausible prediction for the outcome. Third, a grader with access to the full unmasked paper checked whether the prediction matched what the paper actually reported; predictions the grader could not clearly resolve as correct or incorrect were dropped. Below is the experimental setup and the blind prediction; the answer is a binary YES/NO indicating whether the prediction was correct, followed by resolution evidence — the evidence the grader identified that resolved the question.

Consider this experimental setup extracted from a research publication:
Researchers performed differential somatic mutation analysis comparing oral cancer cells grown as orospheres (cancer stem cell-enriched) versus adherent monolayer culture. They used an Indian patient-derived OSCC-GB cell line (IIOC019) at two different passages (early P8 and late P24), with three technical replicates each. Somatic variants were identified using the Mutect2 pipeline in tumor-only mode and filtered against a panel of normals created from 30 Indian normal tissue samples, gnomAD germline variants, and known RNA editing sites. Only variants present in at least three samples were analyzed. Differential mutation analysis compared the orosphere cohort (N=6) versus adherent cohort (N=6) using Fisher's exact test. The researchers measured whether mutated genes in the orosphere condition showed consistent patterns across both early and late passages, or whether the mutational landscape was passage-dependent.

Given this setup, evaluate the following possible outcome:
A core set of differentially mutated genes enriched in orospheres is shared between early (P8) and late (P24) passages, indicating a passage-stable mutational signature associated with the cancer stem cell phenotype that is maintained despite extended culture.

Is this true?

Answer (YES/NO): YES